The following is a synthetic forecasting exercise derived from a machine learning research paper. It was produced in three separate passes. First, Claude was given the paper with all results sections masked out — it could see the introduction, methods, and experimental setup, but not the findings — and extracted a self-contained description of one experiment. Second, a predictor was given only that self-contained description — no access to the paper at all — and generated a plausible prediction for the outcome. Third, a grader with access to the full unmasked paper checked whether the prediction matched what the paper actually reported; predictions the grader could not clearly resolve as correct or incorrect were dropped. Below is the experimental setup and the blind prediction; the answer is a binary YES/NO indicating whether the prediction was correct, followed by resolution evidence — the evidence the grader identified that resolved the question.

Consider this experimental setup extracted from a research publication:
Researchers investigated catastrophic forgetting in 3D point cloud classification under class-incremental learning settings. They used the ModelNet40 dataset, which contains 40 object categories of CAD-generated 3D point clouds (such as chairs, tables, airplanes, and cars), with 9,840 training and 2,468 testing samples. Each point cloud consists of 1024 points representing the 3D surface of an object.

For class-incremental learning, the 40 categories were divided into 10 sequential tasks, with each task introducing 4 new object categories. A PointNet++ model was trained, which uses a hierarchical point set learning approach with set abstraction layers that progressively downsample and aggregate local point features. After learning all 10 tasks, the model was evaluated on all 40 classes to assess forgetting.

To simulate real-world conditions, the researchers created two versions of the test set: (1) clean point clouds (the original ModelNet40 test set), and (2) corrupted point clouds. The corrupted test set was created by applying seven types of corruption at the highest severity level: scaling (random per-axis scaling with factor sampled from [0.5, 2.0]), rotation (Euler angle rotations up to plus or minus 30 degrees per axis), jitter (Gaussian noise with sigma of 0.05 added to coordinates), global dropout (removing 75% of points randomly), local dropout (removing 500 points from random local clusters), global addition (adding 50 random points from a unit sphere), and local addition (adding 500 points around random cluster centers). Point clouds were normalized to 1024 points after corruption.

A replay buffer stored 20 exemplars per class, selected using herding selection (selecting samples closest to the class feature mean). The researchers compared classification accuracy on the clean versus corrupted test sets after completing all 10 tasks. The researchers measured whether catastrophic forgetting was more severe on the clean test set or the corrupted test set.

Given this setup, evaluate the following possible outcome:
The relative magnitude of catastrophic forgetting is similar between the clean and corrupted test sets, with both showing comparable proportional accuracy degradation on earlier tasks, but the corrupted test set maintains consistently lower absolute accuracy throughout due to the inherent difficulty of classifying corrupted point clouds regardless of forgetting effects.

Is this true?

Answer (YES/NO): NO